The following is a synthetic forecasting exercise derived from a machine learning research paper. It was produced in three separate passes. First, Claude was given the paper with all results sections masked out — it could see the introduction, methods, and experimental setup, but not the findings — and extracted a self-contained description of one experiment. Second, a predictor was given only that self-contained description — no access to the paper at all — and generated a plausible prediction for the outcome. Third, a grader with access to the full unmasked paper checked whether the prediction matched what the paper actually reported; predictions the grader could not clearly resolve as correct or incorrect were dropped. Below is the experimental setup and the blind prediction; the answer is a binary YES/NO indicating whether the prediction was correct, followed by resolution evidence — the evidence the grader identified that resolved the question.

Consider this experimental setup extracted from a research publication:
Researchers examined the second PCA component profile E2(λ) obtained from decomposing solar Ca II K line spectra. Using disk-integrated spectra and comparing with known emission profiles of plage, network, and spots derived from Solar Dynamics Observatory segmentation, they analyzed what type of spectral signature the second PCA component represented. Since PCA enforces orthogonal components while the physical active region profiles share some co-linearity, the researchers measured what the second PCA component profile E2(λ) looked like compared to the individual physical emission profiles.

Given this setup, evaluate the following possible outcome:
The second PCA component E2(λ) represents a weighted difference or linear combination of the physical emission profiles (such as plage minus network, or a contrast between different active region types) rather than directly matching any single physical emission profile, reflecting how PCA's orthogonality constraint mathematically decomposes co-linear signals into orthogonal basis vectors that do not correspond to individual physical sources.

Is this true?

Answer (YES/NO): YES